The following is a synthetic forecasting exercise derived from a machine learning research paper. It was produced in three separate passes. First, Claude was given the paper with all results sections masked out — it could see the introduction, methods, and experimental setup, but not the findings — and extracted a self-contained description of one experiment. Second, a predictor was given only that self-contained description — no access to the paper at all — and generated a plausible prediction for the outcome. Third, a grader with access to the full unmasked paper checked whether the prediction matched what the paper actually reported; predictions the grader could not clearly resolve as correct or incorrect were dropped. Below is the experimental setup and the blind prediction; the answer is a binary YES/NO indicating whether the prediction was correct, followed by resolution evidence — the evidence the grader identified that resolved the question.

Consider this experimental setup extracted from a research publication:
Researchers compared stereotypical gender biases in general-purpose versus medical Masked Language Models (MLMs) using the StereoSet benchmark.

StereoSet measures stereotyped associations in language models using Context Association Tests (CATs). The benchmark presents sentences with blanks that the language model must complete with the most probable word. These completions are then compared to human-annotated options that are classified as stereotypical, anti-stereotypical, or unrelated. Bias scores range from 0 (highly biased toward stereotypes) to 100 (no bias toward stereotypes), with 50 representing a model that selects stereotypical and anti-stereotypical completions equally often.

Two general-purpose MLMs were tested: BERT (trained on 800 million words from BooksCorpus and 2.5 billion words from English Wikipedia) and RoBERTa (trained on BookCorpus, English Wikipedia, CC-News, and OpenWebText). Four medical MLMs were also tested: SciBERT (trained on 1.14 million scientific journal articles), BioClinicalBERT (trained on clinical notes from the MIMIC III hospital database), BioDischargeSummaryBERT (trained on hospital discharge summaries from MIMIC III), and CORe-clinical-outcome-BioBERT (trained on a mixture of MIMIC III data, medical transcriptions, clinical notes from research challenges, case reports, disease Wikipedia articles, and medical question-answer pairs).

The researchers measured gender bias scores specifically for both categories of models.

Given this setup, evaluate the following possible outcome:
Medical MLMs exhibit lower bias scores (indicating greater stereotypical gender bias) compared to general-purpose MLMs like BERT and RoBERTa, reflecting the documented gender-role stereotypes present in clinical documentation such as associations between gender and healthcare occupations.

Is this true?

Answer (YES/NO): YES